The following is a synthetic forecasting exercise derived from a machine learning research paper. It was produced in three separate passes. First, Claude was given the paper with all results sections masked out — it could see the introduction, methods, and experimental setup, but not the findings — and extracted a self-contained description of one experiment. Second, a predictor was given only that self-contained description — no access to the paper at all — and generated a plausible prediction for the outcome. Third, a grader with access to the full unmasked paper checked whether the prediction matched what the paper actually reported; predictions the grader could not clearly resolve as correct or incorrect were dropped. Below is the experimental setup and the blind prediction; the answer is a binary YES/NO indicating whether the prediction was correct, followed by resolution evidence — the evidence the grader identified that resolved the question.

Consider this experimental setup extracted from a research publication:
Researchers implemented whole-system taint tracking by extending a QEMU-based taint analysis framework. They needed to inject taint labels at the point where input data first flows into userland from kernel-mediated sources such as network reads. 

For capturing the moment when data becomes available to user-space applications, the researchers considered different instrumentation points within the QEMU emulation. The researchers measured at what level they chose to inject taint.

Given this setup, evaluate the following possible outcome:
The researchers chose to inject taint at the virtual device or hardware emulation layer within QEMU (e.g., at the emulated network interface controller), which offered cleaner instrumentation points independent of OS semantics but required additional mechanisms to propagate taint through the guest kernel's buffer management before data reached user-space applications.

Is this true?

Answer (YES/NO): NO